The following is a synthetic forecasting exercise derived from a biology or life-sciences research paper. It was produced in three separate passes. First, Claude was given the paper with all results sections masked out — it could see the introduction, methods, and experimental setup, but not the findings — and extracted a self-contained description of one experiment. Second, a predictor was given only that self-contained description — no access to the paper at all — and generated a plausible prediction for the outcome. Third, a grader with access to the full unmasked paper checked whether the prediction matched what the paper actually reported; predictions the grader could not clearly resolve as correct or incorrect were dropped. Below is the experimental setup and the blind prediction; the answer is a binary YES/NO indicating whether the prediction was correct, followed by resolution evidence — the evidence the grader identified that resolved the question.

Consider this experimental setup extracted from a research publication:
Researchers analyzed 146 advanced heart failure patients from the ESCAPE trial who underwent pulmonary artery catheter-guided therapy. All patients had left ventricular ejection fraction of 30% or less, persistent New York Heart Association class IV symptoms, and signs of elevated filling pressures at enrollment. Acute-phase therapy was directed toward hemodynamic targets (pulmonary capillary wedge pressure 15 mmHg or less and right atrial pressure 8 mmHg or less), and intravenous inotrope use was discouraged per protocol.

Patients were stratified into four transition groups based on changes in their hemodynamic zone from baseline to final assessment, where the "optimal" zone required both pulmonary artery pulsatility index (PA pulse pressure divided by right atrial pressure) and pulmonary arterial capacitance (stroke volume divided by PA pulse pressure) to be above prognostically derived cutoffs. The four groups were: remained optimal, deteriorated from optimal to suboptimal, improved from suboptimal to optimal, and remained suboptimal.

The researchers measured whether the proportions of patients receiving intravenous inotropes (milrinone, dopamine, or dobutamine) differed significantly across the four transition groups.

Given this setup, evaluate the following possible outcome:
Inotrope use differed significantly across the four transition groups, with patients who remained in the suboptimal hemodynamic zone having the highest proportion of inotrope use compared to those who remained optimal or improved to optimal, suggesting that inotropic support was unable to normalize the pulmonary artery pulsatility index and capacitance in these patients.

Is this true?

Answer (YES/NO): NO